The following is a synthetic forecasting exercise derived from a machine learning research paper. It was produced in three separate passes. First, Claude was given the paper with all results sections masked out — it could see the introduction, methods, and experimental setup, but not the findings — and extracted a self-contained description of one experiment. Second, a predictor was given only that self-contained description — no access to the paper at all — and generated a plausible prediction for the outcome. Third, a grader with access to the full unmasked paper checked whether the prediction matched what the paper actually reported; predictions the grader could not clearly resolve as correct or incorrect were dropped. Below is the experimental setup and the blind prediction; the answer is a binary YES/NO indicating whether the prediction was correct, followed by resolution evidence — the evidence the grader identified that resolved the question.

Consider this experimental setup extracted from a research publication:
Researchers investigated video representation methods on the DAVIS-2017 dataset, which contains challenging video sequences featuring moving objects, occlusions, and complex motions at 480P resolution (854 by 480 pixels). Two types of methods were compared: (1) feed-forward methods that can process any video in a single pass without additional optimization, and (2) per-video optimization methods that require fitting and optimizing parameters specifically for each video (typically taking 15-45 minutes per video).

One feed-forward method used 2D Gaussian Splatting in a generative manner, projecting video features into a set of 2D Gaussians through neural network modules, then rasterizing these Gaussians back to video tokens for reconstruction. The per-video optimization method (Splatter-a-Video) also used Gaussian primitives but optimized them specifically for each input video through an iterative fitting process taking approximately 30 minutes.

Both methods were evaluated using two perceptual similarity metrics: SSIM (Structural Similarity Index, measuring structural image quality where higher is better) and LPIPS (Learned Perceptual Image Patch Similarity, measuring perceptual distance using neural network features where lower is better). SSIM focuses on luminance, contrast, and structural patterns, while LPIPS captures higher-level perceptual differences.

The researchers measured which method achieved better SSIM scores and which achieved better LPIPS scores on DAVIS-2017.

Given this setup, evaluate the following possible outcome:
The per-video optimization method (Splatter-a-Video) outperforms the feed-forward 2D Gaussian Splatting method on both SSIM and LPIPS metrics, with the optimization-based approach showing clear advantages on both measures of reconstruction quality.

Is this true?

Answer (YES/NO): NO